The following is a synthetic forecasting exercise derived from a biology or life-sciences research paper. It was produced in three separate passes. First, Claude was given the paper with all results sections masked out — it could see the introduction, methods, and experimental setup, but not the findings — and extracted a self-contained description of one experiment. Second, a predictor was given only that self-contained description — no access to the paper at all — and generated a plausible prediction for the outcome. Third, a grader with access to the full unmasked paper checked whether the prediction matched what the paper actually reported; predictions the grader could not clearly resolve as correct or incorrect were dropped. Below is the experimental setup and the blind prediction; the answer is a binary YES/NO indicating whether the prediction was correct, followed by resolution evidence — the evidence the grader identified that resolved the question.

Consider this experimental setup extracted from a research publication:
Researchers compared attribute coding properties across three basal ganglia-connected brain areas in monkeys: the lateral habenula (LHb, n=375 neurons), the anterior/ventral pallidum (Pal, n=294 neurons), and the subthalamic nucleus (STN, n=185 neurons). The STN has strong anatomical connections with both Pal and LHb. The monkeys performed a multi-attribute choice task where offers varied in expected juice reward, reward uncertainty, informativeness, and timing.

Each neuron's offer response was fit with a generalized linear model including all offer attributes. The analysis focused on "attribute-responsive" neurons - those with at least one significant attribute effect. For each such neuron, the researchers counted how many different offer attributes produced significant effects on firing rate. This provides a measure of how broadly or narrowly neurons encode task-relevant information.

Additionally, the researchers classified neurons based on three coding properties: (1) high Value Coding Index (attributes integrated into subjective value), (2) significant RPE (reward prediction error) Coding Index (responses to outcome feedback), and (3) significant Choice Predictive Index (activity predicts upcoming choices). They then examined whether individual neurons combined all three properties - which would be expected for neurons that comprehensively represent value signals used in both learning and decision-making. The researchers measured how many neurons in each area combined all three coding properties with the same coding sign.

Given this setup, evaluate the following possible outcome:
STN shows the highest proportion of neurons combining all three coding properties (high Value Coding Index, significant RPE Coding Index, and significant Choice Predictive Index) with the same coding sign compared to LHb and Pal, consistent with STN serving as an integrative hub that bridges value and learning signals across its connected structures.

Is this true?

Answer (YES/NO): NO